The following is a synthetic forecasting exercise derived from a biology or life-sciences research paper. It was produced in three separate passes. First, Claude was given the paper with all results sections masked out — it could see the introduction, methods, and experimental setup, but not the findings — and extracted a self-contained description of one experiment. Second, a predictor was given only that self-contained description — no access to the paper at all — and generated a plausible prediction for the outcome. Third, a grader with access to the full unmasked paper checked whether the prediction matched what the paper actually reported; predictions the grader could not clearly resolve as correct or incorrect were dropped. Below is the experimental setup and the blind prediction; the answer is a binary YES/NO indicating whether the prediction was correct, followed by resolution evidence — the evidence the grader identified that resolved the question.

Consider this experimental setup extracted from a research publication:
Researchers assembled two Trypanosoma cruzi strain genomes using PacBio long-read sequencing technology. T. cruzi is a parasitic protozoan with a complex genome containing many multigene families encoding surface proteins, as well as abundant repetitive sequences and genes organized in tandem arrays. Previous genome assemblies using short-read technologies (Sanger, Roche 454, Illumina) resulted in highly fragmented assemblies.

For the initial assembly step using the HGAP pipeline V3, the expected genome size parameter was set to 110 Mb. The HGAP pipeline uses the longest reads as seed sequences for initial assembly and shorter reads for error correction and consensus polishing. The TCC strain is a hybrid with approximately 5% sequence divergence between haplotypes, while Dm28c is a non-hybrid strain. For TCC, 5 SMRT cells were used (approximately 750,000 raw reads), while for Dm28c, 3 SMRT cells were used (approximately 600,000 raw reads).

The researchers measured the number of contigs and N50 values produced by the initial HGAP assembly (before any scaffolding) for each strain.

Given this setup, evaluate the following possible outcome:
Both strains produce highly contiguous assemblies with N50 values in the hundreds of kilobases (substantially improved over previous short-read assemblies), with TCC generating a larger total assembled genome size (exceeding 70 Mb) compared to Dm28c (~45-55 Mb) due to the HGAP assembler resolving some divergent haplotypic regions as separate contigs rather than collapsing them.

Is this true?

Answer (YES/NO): NO